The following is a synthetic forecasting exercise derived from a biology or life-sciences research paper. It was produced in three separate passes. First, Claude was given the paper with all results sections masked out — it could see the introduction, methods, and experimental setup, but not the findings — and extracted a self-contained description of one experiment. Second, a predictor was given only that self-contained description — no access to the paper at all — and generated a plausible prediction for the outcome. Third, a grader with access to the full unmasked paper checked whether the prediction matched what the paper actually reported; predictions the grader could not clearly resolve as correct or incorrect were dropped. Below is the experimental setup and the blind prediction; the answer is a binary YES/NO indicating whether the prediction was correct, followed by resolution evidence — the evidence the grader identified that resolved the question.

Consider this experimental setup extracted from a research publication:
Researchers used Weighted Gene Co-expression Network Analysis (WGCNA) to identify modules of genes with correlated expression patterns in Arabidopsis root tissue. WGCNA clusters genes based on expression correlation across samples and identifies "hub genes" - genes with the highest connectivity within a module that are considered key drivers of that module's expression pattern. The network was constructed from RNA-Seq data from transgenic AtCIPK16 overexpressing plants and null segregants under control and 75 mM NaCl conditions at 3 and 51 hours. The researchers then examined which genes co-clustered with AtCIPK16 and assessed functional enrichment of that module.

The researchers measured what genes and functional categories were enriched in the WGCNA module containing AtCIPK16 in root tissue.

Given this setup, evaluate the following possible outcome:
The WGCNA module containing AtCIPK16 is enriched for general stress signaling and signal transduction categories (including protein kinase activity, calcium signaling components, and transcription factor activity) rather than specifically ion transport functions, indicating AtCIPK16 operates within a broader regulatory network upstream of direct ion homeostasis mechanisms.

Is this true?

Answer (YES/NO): NO